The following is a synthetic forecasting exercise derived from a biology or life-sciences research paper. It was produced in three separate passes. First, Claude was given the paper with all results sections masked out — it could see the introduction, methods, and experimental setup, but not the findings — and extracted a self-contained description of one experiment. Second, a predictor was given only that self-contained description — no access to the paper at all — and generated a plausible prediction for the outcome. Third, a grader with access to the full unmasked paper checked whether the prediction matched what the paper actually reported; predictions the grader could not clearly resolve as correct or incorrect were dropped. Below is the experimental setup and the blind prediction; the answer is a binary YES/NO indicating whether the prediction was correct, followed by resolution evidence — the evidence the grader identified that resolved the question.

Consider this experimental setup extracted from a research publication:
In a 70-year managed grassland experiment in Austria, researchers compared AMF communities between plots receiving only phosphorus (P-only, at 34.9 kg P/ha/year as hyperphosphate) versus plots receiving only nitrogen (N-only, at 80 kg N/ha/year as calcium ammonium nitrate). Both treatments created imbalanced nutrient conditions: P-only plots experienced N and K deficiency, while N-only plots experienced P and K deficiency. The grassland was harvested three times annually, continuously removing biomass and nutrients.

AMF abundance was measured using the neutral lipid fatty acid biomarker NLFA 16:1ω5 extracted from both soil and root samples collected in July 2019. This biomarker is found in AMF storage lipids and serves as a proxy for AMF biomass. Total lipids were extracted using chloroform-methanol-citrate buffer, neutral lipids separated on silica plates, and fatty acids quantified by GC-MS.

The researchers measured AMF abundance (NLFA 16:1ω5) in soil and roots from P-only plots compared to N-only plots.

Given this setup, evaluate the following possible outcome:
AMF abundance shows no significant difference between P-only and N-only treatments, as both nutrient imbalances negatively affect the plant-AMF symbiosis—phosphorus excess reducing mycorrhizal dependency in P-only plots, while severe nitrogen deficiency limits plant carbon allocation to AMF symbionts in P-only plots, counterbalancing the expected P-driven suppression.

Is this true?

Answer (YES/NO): NO